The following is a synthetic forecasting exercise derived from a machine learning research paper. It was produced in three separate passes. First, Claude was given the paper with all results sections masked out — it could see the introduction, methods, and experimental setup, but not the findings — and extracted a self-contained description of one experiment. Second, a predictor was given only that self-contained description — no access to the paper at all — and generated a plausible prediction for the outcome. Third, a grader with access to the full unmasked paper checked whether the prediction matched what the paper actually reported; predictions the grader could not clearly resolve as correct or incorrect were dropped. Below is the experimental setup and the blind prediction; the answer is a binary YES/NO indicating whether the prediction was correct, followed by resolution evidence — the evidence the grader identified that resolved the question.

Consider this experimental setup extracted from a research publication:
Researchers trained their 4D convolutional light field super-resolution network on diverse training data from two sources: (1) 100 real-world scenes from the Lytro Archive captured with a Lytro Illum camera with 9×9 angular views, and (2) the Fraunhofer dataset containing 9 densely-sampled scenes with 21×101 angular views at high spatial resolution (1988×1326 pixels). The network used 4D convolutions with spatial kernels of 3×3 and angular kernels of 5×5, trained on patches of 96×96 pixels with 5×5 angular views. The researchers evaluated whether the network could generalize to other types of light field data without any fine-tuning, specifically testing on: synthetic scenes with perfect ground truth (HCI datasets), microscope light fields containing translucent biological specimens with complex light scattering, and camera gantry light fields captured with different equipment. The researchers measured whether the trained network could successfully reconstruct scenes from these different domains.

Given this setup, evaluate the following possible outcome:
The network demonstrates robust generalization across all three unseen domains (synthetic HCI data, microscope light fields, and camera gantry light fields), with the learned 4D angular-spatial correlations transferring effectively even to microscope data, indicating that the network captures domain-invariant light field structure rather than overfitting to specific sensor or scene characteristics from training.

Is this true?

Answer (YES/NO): YES